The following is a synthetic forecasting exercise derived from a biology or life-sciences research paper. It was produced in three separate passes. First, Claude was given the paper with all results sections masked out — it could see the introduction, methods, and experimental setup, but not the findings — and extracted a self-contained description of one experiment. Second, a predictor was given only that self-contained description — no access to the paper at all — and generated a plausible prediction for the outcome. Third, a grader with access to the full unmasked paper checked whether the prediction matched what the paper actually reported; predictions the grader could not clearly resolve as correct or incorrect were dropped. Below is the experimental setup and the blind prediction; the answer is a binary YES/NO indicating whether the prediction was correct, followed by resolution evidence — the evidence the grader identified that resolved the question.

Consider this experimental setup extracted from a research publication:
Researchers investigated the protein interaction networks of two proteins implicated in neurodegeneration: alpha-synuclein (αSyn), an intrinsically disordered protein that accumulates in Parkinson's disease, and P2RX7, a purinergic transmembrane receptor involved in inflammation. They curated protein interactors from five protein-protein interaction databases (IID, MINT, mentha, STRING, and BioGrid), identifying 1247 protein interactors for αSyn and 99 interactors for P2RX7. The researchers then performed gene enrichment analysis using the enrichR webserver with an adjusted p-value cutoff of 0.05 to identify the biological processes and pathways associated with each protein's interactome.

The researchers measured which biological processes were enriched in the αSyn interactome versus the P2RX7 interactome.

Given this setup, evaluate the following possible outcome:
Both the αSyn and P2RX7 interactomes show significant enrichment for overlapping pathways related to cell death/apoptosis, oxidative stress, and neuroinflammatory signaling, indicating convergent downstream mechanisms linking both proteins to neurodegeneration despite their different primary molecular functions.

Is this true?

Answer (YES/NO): NO